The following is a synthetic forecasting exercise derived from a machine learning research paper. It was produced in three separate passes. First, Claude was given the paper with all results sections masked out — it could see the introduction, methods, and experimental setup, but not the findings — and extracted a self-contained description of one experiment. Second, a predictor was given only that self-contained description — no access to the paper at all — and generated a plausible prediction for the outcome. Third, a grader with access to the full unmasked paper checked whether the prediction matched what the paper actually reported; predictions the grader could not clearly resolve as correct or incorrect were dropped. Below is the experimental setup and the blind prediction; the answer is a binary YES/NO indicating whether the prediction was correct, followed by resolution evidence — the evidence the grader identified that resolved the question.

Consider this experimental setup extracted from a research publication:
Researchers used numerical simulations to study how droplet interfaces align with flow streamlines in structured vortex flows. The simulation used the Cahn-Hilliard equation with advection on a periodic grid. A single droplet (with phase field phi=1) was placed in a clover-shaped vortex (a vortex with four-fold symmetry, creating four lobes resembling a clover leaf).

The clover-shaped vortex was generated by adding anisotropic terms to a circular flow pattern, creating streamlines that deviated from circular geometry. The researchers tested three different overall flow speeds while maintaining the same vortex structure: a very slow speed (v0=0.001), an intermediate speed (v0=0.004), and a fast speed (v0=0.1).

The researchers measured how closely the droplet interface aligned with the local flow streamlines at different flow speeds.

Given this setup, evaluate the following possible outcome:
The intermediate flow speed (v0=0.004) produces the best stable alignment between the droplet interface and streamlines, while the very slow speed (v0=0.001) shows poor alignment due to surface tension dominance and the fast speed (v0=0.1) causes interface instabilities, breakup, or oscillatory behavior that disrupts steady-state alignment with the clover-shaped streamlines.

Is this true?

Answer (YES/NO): NO